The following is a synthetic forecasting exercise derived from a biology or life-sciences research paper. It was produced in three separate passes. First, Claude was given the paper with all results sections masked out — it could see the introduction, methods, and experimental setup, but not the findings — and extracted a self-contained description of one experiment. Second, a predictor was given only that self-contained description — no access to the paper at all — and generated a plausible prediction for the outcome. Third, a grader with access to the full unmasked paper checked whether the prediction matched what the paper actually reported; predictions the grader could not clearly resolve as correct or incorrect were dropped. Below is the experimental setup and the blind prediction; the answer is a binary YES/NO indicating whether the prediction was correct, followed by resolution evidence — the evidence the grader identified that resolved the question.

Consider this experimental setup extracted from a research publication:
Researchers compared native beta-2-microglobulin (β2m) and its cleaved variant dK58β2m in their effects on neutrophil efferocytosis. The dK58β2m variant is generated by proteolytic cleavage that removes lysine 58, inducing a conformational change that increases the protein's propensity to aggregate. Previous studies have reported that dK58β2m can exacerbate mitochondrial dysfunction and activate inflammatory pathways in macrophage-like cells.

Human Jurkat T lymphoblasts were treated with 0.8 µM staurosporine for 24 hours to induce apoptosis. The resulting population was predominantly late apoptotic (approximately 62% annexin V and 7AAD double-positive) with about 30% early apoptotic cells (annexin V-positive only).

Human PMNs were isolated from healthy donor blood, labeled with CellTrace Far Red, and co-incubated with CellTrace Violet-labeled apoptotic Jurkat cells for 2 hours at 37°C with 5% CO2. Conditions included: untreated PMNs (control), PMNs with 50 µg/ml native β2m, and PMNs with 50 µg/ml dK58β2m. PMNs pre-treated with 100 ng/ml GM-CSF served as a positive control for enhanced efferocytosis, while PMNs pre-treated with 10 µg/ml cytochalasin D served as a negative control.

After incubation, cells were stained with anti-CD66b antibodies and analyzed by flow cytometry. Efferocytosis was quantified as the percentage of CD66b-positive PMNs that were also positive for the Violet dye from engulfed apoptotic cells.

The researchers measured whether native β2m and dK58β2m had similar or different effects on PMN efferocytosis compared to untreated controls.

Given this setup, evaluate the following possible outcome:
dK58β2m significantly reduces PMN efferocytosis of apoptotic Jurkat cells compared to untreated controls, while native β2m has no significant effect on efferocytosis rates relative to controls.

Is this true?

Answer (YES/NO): NO